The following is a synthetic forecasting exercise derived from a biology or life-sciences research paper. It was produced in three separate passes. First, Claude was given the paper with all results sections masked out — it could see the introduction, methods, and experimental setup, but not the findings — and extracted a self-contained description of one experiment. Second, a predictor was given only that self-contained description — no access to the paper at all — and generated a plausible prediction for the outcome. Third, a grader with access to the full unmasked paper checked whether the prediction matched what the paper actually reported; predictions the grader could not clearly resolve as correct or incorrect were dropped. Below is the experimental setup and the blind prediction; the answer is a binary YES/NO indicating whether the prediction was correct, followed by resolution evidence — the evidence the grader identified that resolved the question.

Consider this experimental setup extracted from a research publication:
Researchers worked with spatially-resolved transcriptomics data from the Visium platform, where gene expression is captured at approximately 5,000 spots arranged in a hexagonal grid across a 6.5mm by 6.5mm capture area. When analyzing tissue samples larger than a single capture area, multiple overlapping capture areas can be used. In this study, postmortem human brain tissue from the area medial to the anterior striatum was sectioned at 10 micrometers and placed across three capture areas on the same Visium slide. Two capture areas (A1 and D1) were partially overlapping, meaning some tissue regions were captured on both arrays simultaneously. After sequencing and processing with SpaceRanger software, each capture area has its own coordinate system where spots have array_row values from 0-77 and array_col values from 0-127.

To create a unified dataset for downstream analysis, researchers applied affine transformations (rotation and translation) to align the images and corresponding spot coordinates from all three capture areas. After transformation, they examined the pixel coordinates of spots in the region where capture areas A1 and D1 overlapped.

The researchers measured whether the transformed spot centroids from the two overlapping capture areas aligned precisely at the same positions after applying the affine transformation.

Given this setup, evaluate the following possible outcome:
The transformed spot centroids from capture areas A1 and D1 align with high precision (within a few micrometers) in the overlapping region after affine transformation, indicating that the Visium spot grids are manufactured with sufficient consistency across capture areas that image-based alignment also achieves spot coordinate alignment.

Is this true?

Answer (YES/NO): NO